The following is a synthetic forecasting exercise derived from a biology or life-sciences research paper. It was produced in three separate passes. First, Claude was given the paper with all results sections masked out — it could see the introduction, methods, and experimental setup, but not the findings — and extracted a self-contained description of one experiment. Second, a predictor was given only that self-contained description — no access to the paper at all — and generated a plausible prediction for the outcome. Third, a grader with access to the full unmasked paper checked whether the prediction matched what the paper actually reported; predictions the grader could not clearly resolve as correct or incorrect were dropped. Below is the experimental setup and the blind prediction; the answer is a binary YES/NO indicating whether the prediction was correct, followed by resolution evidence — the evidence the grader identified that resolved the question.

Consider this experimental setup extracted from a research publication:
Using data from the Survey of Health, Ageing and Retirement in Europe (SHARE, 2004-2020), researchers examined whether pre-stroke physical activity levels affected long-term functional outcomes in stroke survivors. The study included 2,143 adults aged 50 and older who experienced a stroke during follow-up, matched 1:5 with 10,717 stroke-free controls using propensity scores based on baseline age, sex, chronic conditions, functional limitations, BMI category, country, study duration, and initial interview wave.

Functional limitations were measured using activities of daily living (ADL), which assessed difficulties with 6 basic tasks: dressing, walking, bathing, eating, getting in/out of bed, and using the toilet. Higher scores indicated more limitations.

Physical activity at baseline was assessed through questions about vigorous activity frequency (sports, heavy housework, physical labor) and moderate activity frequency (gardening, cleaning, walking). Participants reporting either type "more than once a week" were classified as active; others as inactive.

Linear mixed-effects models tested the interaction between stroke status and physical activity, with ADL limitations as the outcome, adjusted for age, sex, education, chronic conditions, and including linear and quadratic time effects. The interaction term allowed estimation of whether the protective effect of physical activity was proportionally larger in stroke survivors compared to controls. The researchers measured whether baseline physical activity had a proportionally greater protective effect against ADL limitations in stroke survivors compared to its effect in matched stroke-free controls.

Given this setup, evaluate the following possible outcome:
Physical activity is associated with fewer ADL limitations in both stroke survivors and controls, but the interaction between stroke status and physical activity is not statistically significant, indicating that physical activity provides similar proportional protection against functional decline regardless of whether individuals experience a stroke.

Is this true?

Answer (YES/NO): NO